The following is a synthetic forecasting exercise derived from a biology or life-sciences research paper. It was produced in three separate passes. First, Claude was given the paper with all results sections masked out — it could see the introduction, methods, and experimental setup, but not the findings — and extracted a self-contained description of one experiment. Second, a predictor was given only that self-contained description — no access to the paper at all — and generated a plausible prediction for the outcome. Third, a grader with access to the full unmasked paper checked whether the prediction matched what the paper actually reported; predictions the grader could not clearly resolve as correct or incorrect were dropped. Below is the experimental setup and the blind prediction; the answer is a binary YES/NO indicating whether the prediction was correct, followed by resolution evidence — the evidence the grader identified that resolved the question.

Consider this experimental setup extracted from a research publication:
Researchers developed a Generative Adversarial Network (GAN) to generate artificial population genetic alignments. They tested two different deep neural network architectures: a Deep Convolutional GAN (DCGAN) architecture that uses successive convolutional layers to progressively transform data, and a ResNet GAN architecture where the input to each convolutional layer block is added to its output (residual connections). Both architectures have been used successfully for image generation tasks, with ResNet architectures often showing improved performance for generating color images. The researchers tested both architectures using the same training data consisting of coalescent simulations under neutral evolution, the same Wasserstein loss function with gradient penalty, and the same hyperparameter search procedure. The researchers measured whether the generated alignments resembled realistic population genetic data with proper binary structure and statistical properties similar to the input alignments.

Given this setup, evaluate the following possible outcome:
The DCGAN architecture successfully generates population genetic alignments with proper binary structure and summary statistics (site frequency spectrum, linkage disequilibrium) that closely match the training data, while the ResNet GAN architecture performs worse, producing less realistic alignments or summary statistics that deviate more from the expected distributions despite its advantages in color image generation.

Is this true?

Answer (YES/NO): YES